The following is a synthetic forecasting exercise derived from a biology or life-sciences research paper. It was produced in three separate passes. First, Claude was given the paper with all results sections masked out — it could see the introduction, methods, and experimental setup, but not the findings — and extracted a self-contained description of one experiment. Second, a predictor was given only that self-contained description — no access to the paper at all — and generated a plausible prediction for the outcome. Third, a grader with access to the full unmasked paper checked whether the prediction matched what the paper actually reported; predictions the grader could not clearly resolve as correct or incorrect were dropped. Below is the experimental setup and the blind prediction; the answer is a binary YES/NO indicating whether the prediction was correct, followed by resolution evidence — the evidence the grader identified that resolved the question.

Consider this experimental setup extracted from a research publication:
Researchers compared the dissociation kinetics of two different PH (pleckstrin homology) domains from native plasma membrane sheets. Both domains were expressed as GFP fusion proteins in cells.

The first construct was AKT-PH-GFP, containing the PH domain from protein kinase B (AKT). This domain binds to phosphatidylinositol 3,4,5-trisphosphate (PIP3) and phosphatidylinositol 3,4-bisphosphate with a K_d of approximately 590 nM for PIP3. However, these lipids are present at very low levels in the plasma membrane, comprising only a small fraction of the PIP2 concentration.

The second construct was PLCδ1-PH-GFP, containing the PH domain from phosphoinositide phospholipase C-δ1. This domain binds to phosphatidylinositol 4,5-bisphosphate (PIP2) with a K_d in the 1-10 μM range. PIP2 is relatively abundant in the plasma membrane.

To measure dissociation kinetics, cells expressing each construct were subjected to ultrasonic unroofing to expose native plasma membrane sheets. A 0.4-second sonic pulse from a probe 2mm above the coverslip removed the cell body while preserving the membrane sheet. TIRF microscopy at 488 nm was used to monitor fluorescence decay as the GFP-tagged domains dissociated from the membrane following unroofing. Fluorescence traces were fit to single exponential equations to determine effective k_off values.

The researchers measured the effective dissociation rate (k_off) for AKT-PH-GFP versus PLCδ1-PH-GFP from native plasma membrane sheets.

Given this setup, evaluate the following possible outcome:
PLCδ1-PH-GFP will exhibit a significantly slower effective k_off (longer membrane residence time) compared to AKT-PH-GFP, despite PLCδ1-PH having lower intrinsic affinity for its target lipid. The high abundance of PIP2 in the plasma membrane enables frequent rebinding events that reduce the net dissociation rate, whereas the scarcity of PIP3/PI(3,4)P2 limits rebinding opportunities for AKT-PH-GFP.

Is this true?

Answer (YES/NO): NO